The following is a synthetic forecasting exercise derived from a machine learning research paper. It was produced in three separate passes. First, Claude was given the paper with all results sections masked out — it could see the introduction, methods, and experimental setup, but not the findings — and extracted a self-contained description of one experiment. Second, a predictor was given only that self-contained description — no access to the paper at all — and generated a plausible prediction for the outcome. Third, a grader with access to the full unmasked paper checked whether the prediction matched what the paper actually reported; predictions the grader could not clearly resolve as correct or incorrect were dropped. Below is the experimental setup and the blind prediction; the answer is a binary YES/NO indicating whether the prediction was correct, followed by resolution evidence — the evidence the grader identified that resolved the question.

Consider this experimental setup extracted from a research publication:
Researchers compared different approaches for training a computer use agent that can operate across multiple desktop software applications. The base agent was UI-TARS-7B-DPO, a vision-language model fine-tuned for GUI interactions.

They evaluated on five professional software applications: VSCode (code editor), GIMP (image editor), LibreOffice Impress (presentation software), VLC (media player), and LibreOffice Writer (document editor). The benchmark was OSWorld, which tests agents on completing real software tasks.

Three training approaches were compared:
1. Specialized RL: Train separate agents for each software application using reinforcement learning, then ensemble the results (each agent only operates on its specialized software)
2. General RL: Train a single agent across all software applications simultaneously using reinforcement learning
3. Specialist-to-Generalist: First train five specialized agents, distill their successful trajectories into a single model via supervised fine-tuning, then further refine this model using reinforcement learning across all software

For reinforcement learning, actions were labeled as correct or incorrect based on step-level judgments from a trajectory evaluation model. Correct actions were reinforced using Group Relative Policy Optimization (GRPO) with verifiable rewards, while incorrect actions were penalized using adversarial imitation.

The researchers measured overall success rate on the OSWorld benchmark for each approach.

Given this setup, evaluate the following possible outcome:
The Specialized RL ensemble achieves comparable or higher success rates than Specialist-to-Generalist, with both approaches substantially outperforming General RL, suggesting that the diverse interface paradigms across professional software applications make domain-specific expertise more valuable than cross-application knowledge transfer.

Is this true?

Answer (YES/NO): NO